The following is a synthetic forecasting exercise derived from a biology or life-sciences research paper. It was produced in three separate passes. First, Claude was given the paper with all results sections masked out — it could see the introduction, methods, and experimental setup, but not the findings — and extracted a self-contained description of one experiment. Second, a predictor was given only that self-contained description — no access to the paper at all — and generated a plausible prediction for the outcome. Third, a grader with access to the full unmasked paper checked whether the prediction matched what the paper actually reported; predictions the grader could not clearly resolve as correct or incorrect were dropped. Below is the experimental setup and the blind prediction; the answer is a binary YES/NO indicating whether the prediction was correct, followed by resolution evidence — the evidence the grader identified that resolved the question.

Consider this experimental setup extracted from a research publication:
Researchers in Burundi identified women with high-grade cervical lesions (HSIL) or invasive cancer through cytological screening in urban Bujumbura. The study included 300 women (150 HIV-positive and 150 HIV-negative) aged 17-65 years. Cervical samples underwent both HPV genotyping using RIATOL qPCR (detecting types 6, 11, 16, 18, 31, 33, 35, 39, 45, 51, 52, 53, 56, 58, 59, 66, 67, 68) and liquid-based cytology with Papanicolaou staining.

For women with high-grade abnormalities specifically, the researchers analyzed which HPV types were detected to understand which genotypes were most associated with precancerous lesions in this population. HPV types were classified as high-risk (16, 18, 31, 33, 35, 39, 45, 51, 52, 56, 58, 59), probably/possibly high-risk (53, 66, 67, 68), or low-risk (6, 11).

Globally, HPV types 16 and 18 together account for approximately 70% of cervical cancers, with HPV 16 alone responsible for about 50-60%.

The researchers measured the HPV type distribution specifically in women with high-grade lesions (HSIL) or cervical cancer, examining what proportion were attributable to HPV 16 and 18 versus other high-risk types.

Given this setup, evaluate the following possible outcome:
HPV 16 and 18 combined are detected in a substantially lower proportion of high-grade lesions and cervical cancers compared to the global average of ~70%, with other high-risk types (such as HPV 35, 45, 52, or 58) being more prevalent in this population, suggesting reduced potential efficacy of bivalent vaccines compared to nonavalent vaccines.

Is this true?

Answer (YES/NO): NO